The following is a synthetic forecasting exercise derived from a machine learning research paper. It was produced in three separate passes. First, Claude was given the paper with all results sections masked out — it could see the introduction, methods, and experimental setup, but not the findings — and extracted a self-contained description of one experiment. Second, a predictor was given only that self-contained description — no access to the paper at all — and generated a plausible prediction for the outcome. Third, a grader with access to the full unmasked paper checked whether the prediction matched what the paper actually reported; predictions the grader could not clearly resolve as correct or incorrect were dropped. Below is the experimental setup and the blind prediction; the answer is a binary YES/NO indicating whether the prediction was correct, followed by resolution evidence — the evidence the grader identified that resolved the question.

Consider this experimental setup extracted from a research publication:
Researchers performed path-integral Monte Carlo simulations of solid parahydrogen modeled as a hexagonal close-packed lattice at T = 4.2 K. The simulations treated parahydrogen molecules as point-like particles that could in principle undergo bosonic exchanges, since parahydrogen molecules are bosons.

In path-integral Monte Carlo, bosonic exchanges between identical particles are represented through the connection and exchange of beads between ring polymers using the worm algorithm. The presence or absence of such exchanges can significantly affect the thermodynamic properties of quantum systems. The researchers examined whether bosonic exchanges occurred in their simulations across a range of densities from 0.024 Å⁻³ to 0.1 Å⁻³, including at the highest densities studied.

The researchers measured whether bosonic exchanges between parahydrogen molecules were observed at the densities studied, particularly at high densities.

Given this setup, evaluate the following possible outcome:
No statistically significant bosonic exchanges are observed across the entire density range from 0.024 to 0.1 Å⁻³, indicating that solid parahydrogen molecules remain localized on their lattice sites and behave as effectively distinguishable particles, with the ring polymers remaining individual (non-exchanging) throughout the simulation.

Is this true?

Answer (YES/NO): YES